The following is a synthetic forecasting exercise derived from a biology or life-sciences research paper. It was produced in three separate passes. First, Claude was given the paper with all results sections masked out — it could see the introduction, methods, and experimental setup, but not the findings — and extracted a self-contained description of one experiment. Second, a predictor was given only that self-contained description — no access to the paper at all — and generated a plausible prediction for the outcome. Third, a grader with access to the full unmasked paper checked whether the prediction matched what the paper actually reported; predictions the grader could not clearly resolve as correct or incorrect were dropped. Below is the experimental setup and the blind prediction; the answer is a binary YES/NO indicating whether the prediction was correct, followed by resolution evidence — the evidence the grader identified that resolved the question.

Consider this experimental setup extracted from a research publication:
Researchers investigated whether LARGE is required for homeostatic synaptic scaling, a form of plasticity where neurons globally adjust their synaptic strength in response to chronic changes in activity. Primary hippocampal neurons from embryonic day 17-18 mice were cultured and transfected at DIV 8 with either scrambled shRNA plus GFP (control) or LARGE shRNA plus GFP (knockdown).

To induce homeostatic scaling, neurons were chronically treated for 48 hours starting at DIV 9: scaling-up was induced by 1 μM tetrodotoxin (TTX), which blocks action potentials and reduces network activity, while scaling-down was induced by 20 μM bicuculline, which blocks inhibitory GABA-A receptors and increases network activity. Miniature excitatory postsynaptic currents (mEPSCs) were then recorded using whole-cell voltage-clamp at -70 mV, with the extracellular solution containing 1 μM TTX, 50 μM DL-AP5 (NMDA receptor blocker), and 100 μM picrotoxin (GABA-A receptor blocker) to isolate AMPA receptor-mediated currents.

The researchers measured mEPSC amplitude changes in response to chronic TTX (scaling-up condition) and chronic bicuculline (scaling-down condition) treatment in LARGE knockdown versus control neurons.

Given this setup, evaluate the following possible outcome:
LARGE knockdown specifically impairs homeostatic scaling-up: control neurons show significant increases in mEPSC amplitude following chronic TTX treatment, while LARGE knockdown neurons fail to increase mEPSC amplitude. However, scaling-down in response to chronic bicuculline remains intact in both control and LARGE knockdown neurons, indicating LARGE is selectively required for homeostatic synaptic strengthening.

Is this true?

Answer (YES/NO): NO